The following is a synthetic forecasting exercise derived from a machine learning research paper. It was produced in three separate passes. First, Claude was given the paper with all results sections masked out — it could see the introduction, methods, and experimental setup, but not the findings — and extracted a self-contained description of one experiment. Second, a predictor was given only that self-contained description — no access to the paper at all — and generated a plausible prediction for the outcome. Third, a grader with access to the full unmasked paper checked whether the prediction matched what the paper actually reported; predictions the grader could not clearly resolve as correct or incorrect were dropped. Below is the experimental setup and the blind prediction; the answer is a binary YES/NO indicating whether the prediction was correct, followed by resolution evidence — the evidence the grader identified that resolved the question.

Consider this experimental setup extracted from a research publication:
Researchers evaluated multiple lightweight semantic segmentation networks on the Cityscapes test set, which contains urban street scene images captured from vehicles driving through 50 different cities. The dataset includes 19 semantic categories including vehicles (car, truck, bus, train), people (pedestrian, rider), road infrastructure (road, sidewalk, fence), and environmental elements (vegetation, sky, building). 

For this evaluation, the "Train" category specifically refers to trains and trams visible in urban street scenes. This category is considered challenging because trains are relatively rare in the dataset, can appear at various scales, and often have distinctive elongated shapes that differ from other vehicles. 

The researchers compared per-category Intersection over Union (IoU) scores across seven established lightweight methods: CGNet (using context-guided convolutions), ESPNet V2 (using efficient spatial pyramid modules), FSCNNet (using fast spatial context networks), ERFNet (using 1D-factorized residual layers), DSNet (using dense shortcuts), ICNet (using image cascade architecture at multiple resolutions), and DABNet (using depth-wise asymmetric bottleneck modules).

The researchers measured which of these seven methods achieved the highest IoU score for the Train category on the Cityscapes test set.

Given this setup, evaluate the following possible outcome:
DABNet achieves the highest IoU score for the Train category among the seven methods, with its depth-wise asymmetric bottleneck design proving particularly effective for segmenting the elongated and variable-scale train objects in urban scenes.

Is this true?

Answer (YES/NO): NO